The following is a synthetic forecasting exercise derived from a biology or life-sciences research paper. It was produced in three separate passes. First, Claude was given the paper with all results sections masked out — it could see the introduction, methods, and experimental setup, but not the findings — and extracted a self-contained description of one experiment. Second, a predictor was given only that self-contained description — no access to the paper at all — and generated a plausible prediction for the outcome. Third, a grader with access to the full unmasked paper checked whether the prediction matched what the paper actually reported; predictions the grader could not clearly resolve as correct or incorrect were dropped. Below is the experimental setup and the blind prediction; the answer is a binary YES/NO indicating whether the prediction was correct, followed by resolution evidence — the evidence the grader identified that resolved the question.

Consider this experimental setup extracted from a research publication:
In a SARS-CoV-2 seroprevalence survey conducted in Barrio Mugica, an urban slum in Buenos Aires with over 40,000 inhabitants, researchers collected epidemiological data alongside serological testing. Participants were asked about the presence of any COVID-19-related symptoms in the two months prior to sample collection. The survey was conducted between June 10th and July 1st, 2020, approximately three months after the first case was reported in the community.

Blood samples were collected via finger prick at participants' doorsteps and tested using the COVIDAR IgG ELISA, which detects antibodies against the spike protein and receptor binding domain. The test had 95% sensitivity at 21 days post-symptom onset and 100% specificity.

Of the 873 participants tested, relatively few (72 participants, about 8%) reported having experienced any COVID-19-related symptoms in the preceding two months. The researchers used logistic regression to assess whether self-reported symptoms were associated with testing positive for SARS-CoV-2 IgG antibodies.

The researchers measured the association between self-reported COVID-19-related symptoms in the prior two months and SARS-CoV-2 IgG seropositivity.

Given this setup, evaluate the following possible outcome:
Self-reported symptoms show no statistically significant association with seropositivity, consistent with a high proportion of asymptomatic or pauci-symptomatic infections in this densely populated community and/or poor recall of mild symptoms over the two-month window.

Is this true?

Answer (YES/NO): YES